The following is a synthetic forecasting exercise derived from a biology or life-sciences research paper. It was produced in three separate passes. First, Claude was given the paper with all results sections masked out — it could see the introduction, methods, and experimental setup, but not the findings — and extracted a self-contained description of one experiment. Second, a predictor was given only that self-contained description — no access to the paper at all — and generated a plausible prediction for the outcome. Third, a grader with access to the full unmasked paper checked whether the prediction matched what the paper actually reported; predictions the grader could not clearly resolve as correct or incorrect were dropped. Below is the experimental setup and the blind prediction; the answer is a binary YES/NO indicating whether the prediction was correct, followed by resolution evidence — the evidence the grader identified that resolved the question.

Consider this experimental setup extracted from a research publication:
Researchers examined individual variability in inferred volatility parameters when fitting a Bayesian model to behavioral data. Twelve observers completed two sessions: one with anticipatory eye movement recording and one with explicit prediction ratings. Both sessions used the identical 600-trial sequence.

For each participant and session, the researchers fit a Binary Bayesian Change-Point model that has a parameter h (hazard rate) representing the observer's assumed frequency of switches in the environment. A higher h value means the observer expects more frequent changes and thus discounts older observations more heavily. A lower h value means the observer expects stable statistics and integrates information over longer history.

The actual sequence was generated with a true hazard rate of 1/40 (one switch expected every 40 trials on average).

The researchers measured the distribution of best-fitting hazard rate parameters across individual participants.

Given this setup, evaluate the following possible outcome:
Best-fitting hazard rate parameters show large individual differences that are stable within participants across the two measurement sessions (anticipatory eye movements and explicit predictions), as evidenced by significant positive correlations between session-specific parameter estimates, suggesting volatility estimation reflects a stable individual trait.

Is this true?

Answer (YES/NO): NO